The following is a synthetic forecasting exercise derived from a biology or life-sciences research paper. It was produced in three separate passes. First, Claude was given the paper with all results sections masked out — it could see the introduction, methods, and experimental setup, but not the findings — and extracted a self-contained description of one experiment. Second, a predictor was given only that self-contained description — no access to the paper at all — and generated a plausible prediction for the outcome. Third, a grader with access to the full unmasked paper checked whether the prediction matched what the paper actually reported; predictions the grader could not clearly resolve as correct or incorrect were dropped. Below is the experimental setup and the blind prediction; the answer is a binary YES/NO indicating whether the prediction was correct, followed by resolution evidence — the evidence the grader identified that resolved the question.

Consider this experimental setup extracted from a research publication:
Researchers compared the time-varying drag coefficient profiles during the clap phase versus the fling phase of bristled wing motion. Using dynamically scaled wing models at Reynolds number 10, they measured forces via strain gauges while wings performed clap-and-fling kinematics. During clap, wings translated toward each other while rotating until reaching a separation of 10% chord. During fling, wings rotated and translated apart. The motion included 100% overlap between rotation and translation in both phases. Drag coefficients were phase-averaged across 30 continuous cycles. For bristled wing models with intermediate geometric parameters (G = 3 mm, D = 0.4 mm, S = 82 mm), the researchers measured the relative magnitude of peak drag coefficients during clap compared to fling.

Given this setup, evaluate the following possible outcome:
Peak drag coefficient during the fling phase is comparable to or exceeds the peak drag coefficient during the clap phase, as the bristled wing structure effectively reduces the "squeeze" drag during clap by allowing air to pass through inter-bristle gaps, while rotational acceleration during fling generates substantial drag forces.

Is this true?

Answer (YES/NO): YES